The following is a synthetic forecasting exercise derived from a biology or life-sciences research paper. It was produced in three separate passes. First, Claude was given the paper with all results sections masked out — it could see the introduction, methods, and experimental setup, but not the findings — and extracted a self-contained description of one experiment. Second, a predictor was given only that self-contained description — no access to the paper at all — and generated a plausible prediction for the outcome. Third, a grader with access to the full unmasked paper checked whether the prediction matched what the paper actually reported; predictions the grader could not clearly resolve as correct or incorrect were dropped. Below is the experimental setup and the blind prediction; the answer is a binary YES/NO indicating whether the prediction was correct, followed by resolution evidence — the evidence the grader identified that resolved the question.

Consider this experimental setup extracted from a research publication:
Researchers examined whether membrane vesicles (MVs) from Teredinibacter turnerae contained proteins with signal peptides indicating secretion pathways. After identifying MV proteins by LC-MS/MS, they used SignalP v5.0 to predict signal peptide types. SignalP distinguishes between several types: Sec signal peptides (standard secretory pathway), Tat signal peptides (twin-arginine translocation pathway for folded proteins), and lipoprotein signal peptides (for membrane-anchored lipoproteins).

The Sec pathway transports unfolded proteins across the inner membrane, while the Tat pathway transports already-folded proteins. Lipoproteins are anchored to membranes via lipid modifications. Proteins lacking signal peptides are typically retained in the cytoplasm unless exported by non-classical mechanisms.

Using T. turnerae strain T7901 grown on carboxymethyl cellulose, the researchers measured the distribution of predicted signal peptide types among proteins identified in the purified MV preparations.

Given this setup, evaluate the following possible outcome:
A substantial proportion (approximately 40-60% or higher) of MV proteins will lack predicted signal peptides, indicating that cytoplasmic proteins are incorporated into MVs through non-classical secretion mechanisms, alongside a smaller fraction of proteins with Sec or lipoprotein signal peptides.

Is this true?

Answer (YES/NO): NO